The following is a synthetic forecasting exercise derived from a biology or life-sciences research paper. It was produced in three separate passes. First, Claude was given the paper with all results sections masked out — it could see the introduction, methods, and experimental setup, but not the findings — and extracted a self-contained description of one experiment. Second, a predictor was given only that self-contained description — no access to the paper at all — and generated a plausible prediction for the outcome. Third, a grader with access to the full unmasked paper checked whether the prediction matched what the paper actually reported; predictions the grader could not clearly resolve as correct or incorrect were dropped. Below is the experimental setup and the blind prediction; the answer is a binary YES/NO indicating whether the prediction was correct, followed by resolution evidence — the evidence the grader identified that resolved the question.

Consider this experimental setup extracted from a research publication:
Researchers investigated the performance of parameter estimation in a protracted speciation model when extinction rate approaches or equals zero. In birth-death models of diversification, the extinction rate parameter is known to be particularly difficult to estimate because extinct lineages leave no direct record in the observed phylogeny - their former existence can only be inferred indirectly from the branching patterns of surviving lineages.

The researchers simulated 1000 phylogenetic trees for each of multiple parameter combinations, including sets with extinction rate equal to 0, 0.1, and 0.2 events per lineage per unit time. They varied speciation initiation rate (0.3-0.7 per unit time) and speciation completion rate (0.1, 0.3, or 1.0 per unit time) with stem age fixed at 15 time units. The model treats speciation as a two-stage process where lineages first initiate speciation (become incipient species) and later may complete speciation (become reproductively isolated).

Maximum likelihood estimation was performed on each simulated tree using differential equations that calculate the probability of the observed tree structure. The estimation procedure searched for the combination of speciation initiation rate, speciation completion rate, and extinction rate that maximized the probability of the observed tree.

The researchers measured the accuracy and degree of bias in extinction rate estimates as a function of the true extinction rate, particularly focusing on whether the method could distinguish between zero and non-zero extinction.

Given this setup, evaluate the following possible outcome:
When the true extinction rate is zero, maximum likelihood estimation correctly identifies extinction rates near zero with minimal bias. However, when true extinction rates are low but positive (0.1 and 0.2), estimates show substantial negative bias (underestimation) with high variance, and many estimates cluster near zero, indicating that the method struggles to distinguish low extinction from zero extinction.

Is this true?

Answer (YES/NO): NO